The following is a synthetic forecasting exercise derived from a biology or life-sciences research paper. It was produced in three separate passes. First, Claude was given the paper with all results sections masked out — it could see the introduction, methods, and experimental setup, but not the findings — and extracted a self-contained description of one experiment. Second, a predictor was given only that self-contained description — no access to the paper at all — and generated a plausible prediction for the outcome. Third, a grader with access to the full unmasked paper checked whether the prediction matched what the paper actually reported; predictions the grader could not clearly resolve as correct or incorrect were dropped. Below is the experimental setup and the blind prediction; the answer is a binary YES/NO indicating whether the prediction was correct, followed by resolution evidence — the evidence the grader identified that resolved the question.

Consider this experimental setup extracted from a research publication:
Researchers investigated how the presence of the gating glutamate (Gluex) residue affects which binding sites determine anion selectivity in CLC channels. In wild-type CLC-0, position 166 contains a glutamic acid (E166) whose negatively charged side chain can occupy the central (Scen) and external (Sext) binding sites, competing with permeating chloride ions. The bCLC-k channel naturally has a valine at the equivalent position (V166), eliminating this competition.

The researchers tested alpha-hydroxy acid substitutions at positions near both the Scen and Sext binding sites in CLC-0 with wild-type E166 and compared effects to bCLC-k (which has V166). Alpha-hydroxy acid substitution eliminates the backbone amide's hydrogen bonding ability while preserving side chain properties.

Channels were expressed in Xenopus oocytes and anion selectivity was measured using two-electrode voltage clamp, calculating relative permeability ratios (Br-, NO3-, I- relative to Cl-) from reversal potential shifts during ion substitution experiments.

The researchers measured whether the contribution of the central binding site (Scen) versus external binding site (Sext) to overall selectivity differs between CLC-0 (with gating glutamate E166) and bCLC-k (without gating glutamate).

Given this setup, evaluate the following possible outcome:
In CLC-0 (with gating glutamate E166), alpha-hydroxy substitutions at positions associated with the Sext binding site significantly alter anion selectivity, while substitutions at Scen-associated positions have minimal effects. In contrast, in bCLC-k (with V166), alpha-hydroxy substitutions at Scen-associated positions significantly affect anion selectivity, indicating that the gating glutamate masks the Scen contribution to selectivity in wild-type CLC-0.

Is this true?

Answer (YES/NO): NO